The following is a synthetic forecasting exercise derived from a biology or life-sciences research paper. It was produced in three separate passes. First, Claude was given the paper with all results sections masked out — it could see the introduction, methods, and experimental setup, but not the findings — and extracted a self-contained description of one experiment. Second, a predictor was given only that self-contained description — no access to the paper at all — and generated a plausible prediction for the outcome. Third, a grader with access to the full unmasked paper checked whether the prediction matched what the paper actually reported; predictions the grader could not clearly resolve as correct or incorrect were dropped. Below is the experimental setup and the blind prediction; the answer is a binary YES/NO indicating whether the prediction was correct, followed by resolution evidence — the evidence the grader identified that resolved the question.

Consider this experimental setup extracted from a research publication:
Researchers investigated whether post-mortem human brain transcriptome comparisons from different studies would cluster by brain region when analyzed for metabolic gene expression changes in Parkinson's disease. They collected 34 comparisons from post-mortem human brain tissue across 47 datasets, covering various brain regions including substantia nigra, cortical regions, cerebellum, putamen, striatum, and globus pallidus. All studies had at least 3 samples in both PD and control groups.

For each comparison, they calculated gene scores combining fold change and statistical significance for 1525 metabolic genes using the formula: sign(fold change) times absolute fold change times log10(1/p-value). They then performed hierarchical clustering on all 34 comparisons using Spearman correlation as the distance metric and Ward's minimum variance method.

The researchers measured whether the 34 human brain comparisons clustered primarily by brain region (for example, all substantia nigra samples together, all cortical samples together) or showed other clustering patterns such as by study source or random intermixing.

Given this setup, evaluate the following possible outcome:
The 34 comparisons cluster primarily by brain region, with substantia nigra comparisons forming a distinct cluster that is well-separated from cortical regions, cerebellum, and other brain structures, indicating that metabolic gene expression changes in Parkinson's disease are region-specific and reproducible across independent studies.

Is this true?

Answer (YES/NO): NO